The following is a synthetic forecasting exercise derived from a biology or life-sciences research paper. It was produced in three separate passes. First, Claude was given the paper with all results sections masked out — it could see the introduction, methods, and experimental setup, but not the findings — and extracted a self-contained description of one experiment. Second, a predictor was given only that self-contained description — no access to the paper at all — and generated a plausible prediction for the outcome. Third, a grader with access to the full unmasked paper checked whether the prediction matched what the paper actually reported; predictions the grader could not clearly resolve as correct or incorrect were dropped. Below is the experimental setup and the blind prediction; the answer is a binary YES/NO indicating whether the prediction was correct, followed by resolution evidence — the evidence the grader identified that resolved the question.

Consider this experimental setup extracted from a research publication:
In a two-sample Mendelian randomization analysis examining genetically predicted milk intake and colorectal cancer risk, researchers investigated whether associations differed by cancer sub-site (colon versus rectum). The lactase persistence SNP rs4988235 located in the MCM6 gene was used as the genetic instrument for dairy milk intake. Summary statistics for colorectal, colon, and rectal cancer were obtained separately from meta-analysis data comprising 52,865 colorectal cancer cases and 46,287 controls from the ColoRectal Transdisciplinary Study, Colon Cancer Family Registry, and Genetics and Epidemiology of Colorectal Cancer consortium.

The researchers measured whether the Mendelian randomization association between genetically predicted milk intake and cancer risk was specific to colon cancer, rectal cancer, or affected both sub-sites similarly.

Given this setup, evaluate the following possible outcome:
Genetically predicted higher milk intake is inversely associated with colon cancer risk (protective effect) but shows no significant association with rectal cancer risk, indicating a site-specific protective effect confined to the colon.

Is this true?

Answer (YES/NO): NO